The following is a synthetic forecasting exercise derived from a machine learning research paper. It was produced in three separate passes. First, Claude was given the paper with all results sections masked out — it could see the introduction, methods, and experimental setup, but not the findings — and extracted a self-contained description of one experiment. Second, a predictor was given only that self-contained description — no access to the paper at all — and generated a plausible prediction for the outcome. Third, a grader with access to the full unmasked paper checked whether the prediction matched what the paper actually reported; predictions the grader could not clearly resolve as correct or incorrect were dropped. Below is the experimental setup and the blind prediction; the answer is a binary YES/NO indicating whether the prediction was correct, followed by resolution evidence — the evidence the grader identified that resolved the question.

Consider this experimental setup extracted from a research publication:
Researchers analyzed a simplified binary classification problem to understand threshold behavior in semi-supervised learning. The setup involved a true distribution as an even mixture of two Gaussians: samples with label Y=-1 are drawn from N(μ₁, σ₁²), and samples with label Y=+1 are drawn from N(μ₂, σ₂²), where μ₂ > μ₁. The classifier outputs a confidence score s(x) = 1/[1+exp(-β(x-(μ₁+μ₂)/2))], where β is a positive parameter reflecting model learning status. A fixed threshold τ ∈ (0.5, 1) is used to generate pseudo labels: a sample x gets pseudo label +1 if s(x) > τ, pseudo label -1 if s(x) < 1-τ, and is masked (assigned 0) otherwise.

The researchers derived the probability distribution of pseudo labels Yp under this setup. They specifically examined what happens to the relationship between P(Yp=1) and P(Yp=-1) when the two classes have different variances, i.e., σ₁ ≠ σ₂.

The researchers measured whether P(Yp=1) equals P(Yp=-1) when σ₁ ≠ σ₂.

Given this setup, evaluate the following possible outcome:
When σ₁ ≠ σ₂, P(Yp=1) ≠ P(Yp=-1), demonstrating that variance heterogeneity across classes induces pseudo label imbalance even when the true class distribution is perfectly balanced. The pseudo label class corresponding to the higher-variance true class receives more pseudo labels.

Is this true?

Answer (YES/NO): NO